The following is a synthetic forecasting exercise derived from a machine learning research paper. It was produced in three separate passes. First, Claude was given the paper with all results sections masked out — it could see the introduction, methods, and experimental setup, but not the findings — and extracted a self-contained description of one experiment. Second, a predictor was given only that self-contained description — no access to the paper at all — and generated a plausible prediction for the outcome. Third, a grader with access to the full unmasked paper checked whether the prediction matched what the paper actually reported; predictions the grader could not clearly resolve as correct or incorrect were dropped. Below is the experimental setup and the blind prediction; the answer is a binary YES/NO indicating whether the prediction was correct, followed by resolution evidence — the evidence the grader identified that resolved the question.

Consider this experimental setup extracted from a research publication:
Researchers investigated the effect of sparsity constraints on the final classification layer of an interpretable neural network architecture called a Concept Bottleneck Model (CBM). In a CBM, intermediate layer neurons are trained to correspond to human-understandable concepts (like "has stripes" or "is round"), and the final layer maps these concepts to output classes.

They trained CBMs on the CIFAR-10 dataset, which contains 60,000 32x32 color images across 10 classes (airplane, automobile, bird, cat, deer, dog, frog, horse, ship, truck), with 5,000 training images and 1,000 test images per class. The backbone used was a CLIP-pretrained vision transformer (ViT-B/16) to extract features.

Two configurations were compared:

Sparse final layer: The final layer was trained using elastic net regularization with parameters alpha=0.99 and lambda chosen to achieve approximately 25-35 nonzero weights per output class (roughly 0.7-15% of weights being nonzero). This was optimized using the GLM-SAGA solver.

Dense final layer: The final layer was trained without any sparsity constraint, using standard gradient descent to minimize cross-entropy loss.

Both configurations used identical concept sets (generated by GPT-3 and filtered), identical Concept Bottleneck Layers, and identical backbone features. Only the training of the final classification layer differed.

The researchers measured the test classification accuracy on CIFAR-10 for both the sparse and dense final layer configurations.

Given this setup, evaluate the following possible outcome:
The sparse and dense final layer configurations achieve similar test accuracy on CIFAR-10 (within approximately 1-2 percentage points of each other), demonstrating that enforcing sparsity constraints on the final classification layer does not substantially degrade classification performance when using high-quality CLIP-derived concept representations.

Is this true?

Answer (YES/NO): NO